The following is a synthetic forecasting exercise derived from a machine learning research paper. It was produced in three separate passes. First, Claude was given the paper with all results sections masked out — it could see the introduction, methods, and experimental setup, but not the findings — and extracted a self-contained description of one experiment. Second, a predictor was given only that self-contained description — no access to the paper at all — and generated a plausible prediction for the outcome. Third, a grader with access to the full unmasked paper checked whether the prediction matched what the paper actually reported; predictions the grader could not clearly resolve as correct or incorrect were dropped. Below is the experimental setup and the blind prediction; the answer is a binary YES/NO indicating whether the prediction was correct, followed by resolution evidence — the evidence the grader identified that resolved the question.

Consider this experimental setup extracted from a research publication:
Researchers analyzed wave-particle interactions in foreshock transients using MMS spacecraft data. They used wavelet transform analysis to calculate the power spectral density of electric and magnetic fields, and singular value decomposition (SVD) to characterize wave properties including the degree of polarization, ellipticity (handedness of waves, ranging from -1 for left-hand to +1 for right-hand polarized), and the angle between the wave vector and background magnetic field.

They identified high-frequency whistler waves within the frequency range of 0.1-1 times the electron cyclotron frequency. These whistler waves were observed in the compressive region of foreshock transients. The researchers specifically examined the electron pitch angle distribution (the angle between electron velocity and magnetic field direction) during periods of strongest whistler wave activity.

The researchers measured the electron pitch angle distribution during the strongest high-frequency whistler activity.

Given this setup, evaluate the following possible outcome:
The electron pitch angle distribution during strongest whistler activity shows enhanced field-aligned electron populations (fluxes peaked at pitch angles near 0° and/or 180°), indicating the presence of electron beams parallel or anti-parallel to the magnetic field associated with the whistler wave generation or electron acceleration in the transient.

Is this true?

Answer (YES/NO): NO